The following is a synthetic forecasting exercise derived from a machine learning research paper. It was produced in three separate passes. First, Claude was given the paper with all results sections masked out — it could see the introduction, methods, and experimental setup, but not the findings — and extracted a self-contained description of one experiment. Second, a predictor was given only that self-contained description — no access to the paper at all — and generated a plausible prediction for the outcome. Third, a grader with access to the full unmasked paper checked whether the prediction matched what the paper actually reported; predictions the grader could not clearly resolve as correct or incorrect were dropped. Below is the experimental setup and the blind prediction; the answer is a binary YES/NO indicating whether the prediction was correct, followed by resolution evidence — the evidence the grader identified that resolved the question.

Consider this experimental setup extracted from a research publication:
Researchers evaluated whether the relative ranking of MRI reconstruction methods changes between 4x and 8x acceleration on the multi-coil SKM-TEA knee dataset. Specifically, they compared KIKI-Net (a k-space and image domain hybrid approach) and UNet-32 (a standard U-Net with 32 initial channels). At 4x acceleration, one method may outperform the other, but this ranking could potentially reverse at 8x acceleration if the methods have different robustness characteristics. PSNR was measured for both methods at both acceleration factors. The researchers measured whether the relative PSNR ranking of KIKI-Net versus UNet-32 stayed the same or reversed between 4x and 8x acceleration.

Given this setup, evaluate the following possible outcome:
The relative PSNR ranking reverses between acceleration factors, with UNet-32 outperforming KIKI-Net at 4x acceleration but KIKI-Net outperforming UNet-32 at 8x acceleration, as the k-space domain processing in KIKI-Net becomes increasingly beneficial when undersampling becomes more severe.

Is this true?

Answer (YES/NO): NO